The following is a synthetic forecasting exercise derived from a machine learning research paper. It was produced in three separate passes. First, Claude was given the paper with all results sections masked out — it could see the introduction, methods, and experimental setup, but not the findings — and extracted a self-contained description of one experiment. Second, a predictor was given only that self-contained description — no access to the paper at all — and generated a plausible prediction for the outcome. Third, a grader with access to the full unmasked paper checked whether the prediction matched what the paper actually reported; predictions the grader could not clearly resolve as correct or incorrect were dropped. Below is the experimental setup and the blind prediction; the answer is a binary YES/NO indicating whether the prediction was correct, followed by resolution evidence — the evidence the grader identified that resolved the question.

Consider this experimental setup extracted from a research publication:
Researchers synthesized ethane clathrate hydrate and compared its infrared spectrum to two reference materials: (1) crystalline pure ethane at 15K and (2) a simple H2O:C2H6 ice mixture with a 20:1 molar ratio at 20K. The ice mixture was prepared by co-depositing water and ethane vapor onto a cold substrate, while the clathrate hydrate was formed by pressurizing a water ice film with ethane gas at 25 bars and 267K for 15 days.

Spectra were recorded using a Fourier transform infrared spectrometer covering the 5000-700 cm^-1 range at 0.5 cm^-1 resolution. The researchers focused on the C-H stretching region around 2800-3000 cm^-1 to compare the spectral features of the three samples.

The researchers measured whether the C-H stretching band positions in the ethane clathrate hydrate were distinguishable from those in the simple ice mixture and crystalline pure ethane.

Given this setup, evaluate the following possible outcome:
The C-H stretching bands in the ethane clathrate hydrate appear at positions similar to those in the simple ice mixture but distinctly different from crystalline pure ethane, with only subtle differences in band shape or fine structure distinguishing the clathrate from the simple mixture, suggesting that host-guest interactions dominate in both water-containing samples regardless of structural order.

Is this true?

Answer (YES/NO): NO